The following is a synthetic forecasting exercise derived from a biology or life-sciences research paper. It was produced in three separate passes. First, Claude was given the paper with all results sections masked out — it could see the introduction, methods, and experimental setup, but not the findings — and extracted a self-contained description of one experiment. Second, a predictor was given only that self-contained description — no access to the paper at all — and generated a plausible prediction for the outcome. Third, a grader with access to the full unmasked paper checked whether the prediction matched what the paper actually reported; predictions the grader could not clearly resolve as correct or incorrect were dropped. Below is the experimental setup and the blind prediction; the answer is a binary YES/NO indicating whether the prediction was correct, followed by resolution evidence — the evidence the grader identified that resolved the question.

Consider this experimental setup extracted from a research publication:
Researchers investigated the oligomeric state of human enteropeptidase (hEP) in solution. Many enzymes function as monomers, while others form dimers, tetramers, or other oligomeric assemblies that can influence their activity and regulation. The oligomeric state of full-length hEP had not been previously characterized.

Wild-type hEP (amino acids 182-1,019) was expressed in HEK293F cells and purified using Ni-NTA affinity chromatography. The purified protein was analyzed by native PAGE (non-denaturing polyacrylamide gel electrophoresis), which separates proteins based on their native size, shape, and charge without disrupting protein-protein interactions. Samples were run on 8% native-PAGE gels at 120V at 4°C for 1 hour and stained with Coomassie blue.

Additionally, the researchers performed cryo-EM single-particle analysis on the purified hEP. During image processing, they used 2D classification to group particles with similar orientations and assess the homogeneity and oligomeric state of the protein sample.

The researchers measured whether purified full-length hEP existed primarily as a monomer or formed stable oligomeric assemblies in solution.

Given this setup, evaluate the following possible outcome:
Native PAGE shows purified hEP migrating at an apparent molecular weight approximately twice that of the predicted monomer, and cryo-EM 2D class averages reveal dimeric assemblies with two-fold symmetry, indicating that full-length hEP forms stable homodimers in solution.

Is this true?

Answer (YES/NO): NO